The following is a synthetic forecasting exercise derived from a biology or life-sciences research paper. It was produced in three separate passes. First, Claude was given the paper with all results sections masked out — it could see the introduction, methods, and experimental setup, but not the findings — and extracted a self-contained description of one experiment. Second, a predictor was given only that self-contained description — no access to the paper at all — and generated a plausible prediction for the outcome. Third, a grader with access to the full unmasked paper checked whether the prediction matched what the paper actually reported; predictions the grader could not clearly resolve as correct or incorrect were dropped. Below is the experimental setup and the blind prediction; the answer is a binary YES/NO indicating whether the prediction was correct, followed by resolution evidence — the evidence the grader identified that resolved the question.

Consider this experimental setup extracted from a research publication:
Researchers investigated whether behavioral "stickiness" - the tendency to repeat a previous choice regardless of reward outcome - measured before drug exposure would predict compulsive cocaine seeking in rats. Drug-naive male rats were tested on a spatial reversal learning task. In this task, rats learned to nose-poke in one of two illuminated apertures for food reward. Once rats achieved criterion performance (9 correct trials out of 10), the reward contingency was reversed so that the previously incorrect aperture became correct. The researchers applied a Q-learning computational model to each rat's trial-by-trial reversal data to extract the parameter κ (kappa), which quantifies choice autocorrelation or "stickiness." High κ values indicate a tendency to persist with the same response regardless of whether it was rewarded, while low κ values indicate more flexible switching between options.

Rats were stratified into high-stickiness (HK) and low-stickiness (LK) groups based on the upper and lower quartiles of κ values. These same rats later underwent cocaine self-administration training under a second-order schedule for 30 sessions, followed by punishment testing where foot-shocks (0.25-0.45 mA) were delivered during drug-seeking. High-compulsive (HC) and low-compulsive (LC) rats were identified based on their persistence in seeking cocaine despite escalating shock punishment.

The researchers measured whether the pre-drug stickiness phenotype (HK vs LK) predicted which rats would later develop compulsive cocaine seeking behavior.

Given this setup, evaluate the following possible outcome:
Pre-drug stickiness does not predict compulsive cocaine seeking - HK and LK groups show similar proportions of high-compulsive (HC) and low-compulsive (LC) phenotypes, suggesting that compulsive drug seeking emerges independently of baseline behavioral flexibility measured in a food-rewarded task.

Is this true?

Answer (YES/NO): NO